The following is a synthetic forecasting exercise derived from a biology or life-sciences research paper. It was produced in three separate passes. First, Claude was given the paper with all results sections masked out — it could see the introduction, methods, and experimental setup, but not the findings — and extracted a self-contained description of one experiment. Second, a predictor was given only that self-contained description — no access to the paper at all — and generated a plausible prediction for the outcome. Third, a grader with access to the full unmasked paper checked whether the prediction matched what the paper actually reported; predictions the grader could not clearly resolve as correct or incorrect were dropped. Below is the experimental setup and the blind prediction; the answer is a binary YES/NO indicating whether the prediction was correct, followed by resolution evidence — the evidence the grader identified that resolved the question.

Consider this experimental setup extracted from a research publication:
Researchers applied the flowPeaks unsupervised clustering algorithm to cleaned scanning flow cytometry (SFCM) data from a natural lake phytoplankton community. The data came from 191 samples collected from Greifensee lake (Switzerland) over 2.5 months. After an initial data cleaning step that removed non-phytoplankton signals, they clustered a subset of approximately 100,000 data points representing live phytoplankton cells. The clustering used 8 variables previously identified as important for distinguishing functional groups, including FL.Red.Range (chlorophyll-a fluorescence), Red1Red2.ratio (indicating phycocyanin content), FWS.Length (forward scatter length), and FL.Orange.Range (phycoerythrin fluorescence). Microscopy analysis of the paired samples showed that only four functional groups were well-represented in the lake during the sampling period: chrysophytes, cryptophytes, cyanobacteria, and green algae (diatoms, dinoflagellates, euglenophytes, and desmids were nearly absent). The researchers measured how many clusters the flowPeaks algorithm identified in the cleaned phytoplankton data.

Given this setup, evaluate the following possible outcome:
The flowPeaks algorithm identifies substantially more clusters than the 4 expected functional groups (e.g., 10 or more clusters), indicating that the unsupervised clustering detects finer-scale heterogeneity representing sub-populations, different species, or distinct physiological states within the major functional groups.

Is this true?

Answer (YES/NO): YES